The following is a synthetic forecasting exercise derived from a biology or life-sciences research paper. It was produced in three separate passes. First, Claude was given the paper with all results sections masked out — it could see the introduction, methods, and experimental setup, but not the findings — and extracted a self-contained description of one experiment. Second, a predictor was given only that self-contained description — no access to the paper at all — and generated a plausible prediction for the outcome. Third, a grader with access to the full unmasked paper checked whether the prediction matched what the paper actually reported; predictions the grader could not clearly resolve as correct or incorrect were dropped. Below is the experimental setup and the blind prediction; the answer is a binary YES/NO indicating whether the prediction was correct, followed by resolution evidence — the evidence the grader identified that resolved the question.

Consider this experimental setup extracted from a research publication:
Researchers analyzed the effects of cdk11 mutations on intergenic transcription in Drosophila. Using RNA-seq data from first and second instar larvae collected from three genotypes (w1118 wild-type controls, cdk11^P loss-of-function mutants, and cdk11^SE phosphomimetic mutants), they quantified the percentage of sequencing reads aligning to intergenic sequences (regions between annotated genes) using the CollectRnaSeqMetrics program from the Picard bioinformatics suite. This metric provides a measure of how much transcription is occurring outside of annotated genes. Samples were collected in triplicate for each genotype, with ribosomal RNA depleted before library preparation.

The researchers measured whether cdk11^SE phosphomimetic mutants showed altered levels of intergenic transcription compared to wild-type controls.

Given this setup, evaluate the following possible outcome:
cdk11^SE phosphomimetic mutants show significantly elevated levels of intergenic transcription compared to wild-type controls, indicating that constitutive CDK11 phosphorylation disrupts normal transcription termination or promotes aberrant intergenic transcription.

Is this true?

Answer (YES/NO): NO